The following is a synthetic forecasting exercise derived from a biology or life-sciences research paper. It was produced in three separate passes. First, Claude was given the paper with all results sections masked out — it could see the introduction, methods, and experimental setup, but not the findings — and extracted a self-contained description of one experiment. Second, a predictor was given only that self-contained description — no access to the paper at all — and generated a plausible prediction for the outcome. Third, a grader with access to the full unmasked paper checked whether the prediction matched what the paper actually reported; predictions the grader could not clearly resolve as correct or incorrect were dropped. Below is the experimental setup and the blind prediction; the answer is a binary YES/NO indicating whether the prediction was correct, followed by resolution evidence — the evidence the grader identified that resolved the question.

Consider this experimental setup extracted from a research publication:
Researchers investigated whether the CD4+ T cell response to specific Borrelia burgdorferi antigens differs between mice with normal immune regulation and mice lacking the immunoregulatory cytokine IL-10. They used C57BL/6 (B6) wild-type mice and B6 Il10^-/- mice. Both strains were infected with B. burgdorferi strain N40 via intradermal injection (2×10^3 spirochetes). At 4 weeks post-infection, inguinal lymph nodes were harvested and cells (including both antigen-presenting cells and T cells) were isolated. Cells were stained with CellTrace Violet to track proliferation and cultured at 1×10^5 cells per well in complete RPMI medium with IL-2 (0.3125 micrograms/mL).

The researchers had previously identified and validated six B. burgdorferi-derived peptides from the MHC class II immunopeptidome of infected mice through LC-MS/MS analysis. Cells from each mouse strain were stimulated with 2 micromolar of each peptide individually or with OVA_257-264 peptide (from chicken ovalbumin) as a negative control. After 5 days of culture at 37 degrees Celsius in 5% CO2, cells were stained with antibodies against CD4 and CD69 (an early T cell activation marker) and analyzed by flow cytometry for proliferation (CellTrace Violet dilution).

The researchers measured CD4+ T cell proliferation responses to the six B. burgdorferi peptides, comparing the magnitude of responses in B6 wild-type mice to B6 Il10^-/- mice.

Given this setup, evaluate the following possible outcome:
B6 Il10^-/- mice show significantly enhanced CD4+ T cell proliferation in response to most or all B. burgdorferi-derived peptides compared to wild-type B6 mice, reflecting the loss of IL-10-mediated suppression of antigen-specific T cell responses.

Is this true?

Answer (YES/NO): NO